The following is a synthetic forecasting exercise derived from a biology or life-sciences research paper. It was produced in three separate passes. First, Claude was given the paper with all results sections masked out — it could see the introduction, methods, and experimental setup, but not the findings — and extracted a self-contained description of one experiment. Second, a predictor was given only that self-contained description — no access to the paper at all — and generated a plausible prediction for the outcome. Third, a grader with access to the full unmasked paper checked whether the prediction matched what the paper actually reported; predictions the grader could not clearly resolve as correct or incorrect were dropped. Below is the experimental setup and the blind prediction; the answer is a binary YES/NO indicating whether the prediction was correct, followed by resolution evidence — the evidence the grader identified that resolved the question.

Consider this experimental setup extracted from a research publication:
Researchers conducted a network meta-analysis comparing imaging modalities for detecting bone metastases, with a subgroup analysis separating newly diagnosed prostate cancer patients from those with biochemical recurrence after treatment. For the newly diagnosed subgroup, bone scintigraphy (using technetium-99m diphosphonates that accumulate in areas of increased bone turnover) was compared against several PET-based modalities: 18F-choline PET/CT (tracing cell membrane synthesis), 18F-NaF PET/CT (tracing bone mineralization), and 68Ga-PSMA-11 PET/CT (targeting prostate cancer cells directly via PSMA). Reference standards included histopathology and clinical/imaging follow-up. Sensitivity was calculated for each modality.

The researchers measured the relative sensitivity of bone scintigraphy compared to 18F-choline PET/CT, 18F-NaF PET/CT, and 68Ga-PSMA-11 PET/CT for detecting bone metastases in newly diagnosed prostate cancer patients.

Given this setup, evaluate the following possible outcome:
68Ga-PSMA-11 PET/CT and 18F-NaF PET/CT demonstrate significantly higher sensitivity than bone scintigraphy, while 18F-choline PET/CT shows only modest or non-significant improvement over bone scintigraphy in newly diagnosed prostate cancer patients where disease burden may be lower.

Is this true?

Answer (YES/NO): NO